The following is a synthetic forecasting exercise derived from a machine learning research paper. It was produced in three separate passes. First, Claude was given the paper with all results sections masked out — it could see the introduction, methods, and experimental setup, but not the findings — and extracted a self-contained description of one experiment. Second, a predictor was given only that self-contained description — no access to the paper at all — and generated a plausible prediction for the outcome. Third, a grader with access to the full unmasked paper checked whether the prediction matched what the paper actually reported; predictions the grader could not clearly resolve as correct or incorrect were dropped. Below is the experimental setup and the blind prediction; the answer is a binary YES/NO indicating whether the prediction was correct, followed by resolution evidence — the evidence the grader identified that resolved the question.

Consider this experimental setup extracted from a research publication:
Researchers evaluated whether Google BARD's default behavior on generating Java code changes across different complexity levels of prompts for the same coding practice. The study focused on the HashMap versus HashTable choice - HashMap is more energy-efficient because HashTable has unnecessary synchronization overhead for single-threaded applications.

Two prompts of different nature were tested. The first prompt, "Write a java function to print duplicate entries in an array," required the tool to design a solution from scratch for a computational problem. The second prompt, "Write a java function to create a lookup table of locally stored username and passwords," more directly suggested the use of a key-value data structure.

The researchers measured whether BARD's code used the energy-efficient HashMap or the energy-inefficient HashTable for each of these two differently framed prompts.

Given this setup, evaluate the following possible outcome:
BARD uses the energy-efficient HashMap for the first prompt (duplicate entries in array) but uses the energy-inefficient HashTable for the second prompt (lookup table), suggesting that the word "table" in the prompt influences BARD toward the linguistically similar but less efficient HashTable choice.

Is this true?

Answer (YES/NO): NO